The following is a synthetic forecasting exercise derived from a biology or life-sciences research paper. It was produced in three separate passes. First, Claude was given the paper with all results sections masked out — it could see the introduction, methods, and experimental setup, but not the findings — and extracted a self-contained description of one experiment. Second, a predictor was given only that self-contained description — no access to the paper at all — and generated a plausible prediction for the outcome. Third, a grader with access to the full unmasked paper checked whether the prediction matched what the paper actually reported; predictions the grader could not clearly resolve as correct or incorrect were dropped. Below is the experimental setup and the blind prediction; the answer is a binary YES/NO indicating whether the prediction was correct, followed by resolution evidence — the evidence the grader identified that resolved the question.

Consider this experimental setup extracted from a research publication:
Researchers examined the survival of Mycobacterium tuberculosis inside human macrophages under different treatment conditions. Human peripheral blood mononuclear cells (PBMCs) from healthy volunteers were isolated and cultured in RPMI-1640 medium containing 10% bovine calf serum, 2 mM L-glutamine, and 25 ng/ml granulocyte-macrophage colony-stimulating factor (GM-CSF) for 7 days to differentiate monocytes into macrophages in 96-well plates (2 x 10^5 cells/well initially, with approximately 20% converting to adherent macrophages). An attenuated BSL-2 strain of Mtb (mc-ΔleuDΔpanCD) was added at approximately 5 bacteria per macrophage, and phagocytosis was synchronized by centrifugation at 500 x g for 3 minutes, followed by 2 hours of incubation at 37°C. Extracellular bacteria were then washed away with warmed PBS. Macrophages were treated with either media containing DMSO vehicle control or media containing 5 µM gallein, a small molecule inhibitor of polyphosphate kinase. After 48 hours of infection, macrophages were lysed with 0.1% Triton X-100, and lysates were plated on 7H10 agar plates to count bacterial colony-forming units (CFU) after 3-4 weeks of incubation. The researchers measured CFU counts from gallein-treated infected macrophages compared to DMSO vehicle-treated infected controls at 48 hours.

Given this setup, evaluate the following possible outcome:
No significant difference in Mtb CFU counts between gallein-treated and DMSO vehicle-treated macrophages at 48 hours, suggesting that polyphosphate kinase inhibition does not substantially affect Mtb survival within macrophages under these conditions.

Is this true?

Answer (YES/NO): NO